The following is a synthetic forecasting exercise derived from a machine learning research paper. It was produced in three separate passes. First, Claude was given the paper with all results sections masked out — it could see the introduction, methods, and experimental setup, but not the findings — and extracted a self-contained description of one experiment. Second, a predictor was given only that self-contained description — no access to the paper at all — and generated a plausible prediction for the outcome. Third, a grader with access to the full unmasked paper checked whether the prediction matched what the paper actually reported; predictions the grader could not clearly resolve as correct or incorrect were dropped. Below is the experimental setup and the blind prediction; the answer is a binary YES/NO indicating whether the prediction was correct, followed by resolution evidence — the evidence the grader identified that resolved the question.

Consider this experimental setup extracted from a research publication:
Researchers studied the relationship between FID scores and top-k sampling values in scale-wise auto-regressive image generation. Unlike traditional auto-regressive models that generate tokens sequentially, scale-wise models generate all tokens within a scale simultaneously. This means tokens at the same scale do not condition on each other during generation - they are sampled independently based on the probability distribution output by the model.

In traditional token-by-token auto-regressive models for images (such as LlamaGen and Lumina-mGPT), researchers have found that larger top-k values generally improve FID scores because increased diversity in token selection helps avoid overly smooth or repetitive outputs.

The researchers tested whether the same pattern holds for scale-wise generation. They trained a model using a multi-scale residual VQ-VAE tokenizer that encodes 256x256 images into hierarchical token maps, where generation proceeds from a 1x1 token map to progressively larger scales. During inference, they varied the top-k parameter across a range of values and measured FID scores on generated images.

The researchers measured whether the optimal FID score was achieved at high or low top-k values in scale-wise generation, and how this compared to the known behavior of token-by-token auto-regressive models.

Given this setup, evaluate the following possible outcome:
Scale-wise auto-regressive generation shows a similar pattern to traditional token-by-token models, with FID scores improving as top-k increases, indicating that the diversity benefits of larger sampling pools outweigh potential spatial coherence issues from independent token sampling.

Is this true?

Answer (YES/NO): NO